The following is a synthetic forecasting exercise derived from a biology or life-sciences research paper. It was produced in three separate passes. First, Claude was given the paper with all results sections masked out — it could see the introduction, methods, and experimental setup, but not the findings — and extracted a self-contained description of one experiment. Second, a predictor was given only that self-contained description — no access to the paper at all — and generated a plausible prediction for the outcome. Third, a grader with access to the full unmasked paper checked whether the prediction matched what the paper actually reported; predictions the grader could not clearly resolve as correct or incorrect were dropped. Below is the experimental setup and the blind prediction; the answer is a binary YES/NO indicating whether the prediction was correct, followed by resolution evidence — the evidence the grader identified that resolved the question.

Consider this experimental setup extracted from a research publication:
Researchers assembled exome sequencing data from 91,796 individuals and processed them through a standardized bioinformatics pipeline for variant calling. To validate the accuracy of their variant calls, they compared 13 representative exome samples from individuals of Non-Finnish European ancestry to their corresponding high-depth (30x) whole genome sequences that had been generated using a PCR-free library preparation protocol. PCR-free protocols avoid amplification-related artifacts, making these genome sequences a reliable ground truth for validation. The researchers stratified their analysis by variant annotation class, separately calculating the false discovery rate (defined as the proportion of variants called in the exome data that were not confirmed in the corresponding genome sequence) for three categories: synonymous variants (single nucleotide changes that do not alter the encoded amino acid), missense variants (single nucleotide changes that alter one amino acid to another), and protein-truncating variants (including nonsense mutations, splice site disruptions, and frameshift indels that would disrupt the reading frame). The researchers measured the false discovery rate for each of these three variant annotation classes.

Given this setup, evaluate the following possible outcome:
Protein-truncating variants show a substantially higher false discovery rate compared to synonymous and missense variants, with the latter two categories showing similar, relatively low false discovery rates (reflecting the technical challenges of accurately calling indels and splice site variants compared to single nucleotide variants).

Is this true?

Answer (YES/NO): YES